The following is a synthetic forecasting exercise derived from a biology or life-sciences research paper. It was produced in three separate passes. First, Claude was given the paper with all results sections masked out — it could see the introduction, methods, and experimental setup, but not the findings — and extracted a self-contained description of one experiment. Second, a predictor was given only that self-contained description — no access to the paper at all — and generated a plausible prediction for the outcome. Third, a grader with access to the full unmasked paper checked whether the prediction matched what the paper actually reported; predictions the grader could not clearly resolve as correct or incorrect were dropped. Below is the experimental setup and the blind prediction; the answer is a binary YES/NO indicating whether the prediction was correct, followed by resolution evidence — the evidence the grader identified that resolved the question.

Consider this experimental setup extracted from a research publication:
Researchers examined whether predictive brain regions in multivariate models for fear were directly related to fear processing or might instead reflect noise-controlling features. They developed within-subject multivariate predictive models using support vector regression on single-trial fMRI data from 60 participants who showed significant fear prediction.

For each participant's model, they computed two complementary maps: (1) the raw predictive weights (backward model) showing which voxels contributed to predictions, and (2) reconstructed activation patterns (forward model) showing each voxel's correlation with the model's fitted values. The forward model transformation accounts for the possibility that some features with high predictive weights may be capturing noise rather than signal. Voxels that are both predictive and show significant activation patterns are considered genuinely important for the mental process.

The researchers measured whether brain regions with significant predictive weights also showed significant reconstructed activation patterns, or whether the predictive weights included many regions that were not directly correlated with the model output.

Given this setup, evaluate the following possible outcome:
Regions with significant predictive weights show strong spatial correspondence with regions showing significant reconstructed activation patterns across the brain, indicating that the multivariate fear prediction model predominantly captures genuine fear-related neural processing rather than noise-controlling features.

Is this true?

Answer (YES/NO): YES